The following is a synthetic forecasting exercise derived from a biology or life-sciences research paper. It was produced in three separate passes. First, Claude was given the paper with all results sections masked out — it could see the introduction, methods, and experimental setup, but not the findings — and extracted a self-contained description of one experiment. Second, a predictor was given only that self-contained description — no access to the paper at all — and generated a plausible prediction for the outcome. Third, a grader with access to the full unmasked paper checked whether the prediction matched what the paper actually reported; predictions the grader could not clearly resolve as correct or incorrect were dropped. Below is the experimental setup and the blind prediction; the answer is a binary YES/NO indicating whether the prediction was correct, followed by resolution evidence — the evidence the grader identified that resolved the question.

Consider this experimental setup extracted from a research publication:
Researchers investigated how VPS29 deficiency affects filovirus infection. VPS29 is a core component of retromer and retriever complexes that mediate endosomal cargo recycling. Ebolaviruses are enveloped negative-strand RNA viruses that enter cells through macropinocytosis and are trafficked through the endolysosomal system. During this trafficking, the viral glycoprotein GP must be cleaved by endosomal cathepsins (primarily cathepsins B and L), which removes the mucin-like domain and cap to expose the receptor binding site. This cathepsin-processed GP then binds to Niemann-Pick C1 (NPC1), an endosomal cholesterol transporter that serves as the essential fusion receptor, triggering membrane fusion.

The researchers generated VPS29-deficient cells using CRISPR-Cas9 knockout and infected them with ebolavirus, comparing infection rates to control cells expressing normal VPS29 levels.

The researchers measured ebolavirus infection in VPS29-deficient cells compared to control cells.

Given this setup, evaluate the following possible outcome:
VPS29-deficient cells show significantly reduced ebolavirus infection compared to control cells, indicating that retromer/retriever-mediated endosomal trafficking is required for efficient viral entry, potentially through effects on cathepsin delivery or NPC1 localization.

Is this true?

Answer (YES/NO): YES